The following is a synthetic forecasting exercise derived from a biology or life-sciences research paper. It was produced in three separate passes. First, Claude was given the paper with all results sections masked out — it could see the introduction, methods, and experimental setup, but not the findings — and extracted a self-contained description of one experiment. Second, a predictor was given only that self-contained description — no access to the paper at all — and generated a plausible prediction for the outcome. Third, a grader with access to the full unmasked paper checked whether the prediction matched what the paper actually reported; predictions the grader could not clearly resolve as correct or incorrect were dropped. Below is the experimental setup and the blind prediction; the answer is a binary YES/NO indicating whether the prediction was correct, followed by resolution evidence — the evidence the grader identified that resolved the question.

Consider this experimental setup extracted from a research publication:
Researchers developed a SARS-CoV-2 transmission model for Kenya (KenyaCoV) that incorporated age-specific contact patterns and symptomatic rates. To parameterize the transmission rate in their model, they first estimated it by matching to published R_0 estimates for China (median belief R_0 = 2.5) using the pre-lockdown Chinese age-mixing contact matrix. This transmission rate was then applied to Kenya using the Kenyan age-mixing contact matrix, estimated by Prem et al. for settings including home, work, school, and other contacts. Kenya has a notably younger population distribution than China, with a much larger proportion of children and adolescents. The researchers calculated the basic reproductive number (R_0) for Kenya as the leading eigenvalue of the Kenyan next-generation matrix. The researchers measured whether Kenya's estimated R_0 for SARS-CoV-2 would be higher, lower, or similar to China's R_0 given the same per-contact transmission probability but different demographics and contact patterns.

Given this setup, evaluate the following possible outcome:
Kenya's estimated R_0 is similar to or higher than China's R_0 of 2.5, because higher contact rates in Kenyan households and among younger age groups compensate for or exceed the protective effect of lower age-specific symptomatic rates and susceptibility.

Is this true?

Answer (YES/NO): YES